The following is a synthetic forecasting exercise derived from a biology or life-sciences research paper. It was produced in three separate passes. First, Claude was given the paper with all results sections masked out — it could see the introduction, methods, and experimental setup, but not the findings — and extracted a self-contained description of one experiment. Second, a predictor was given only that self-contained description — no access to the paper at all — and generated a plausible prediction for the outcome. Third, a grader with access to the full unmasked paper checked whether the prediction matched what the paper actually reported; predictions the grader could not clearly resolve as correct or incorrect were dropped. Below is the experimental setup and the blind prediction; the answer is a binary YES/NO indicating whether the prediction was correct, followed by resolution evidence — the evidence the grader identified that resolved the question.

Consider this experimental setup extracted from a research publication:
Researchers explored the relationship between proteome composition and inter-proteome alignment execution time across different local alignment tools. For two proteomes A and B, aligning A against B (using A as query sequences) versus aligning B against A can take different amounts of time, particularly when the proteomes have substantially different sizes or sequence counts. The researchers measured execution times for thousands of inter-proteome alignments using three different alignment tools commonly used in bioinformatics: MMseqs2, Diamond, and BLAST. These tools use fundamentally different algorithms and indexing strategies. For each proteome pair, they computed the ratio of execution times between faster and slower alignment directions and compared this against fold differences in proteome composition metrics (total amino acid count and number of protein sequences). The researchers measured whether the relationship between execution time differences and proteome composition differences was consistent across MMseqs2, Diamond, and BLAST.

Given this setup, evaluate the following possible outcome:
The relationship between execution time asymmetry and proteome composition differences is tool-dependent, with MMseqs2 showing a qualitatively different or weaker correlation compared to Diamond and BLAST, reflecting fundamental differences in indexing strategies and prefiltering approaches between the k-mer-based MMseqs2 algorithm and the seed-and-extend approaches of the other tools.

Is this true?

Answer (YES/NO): NO